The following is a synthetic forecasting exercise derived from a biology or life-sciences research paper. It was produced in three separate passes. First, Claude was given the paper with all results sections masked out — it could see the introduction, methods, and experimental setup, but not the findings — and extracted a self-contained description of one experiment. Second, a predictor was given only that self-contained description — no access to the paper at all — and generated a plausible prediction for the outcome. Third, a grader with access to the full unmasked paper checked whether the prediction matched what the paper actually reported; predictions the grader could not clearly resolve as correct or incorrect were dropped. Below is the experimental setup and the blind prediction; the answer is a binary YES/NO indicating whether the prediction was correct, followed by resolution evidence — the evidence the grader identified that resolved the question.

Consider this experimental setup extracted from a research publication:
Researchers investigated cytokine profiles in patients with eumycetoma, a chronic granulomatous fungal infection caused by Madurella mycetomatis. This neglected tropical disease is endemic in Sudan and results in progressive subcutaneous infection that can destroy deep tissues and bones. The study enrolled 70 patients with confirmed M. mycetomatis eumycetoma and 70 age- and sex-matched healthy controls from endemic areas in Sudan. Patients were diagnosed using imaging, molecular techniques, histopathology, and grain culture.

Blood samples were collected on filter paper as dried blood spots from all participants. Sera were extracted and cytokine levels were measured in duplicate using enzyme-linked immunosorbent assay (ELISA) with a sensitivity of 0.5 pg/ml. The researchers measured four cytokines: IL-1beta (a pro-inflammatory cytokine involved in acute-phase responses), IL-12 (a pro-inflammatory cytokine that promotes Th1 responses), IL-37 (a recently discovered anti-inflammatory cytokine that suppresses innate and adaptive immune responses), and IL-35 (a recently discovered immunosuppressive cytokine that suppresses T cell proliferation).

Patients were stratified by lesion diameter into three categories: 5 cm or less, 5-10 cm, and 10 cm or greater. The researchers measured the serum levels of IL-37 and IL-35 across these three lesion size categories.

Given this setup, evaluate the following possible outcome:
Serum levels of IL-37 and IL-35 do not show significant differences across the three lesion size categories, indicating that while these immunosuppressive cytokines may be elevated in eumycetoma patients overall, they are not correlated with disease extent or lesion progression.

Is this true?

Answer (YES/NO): NO